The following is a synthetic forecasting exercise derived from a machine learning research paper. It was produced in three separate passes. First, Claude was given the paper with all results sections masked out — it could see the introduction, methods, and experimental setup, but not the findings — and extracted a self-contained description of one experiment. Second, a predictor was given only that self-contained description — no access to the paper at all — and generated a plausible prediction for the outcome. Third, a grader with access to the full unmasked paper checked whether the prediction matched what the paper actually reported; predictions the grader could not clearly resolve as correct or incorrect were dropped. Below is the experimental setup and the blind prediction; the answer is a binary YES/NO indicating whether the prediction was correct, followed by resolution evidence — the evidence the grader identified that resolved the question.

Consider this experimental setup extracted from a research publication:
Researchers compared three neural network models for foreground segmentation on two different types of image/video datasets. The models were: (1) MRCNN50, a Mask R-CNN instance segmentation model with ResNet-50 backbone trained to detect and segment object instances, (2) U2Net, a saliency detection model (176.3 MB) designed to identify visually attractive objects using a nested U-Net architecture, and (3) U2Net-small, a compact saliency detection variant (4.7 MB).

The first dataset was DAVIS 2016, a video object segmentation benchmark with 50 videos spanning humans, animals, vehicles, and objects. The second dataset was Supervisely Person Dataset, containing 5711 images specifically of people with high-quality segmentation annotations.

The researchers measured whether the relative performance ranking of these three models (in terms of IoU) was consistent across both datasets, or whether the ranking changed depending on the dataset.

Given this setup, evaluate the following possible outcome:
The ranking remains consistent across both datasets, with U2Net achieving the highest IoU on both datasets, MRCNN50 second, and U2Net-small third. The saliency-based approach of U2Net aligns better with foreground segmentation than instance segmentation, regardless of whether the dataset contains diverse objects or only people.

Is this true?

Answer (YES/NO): NO